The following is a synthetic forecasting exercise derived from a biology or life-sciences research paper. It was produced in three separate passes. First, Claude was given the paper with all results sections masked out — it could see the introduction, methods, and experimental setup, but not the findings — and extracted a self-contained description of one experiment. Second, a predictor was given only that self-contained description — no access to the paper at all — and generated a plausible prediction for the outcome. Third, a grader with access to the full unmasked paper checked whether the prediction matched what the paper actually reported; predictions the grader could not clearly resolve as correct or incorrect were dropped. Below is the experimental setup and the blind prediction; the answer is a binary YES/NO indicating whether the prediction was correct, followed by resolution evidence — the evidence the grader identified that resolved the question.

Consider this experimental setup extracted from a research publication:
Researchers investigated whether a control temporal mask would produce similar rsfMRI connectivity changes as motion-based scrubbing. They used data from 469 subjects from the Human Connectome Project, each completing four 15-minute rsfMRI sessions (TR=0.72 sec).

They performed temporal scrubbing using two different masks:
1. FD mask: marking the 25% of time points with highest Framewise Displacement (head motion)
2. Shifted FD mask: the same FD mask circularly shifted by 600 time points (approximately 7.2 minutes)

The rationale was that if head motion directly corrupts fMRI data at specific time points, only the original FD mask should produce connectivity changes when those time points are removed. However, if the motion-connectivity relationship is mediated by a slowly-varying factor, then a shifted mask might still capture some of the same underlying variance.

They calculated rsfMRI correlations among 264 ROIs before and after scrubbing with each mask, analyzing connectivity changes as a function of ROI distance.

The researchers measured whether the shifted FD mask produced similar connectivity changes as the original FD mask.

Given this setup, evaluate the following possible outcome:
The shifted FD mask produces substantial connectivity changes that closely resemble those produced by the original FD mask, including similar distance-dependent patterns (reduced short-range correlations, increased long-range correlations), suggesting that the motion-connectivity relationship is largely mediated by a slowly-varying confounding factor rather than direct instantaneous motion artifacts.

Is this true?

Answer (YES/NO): NO